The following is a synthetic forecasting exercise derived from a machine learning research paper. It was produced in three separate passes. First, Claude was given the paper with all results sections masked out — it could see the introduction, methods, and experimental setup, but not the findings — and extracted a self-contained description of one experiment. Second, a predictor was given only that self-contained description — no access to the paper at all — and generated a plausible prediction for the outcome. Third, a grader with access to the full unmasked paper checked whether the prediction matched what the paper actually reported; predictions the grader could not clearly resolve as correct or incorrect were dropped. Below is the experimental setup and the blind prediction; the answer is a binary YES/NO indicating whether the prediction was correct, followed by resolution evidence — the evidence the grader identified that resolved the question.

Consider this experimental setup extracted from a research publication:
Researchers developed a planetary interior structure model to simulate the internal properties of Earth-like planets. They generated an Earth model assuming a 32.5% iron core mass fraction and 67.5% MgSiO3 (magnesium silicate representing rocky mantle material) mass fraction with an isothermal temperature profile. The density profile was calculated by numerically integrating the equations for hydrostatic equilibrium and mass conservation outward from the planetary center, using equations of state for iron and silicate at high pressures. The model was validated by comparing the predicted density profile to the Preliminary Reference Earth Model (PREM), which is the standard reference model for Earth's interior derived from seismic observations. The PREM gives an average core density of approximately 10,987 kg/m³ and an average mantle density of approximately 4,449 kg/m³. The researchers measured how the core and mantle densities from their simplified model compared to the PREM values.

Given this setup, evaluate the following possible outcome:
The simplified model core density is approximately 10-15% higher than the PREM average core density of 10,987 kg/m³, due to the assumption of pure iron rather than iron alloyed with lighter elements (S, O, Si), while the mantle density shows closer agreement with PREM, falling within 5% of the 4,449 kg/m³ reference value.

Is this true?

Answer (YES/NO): NO